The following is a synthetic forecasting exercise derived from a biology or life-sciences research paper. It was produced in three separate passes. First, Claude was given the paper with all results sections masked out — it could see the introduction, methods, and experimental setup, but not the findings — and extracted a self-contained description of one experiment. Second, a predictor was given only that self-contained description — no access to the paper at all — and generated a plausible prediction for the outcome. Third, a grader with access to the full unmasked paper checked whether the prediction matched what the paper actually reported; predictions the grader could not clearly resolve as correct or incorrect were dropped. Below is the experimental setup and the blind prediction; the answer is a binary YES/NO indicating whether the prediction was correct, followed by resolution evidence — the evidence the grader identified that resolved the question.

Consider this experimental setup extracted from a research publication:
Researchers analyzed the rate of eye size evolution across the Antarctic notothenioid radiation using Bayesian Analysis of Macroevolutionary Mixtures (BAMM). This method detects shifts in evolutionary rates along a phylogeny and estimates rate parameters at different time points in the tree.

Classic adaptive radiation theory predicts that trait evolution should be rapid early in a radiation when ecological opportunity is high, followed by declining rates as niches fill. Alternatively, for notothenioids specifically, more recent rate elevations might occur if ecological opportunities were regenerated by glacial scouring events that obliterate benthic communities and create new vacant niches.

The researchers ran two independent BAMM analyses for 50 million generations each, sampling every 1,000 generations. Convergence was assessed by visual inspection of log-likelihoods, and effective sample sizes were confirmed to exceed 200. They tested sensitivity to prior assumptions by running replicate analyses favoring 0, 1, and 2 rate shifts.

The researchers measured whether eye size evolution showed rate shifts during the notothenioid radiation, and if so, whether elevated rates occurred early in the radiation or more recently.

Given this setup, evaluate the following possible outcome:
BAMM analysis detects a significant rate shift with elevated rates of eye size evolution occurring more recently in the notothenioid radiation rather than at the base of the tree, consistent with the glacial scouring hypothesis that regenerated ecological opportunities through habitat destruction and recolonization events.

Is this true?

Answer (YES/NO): YES